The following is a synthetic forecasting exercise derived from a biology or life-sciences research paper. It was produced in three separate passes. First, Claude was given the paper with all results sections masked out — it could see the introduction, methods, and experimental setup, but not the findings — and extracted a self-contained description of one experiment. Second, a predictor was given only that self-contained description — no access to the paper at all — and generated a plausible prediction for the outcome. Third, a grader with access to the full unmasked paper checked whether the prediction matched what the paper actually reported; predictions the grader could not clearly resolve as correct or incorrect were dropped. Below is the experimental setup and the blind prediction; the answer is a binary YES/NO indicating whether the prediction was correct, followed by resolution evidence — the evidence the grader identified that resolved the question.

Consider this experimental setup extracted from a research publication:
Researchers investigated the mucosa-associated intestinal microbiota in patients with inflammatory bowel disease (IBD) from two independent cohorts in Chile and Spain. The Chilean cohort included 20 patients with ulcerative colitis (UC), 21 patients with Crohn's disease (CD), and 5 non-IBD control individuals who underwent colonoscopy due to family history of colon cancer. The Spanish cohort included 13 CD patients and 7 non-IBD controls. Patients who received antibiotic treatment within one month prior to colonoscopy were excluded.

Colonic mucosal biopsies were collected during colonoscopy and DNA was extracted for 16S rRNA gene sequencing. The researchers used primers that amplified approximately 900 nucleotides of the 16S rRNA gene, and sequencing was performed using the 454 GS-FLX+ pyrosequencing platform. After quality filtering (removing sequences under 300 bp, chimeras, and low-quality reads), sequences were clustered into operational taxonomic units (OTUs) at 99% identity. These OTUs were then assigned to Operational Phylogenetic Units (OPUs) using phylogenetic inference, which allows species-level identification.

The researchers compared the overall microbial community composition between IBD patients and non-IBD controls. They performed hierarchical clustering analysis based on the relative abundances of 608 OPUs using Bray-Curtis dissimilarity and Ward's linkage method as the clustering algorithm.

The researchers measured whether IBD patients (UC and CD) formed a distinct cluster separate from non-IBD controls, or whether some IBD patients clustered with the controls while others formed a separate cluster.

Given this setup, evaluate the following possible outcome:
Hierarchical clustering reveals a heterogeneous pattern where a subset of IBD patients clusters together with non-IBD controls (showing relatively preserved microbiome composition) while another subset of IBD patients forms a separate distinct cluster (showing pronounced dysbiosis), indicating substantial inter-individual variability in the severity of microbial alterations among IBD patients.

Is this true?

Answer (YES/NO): YES